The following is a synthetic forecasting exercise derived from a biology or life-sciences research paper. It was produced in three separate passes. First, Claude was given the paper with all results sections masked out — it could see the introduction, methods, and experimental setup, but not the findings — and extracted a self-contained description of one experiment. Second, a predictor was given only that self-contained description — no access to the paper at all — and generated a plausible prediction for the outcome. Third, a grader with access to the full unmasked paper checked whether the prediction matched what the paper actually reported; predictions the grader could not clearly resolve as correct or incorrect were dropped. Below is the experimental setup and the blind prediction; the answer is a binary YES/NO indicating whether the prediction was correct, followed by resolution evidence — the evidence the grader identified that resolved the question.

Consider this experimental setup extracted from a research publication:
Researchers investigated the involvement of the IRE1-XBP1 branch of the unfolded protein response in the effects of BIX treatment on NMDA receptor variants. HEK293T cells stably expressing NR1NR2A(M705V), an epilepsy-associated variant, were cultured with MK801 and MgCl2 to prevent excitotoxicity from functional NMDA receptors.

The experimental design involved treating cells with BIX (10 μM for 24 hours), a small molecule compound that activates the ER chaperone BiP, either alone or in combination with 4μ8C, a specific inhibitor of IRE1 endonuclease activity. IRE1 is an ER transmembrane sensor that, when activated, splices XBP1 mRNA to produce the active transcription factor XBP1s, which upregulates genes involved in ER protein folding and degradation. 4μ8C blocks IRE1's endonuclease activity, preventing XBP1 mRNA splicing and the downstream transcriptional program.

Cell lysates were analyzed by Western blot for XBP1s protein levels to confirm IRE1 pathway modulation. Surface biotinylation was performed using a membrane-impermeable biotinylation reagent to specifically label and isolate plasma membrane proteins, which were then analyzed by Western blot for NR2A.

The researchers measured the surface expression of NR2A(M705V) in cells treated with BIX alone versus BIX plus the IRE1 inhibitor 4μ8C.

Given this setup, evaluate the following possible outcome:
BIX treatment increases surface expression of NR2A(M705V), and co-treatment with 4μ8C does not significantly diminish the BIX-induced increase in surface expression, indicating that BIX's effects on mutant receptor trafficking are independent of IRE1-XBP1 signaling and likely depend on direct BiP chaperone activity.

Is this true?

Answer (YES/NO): NO